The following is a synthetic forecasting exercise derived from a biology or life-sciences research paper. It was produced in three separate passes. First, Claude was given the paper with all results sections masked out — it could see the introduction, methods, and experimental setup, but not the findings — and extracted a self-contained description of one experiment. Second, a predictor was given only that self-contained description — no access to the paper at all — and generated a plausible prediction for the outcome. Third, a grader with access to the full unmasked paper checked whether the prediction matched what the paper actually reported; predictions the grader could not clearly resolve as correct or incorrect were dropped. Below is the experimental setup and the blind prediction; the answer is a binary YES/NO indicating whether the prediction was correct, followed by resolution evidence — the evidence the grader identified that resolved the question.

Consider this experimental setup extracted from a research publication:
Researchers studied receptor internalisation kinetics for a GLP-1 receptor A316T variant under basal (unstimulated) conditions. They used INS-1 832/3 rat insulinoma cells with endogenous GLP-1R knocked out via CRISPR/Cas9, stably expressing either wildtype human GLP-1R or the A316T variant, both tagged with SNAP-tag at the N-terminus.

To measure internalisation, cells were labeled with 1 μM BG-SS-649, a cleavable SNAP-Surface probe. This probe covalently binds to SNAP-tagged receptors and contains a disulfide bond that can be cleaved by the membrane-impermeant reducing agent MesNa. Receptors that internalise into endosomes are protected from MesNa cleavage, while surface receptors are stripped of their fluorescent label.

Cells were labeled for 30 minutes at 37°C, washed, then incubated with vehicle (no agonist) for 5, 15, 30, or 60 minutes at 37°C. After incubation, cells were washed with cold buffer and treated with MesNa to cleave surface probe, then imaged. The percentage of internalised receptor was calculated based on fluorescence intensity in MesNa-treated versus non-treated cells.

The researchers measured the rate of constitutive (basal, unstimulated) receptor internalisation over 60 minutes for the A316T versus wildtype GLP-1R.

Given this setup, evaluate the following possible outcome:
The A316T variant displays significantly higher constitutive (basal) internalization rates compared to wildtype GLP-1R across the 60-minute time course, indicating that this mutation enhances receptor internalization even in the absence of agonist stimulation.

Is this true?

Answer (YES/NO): YES